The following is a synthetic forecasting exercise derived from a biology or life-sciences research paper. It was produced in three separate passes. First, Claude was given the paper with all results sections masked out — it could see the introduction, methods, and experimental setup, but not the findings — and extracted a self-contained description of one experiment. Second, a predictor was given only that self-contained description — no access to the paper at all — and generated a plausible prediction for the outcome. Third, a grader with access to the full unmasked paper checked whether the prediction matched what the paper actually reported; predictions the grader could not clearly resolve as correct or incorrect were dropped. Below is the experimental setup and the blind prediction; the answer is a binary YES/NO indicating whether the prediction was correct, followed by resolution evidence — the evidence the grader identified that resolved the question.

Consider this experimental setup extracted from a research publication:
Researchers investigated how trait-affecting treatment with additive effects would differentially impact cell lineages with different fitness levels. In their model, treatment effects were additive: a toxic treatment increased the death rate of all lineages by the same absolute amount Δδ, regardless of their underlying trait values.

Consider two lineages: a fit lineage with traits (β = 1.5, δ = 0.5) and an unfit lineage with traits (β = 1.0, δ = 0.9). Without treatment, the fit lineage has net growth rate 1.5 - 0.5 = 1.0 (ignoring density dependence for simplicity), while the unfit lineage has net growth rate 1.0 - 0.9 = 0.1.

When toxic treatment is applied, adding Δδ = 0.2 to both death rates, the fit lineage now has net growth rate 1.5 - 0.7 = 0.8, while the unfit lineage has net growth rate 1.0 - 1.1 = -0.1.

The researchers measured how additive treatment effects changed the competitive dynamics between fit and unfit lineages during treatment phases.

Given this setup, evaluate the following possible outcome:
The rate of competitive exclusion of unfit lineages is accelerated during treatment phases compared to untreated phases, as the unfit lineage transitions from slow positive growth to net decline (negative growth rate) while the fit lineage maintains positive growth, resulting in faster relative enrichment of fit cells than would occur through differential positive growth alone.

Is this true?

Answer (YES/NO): YES